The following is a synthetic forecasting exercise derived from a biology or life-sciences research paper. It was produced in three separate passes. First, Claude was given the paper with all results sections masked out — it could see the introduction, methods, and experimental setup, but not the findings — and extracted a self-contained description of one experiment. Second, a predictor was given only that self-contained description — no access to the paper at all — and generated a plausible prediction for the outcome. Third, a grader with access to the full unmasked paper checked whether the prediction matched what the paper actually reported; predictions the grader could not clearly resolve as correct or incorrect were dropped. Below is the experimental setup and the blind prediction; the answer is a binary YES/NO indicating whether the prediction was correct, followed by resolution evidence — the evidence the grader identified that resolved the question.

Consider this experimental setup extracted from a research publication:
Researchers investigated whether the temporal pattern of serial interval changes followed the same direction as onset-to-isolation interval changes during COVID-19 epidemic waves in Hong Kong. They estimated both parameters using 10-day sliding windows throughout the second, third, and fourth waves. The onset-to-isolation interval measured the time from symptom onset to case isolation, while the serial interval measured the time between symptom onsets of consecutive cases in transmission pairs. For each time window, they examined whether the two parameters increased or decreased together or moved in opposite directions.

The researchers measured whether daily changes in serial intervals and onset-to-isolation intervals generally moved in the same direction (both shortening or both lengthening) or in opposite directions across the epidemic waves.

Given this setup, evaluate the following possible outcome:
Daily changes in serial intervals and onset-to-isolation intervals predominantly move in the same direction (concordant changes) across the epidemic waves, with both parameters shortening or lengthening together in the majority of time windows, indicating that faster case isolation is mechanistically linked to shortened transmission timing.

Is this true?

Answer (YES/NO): NO